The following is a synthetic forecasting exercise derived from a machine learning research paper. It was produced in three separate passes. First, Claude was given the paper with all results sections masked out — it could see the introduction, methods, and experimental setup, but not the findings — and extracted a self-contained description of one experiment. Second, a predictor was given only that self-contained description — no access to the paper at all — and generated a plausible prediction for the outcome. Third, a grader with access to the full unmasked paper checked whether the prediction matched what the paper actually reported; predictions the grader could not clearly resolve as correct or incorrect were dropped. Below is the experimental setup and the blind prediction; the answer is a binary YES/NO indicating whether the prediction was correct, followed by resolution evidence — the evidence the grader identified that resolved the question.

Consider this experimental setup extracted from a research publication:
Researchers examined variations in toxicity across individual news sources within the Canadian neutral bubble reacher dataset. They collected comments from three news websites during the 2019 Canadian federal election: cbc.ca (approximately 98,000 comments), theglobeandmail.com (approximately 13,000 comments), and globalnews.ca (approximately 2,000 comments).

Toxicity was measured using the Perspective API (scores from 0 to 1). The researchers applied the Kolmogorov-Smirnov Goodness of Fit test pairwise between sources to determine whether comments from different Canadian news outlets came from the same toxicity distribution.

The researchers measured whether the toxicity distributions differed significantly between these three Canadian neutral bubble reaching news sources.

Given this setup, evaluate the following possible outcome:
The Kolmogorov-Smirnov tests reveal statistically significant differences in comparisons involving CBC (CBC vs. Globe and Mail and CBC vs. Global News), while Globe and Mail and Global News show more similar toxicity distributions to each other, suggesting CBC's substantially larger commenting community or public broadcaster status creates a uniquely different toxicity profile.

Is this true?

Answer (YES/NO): NO